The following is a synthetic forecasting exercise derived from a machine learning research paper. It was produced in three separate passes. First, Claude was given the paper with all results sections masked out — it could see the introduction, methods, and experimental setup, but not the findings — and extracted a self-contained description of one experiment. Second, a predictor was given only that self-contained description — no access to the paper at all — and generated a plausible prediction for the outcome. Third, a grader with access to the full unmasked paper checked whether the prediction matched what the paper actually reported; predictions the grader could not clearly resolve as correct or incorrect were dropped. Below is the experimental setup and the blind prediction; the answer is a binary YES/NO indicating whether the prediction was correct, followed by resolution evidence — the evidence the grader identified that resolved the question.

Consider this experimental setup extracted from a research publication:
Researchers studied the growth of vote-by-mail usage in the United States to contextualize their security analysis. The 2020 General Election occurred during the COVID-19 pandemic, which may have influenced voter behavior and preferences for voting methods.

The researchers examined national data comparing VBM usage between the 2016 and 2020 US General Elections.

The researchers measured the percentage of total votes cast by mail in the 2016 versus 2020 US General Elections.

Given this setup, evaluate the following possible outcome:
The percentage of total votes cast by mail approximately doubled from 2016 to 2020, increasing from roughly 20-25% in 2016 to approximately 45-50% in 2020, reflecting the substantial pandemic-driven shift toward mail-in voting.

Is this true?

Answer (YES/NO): YES